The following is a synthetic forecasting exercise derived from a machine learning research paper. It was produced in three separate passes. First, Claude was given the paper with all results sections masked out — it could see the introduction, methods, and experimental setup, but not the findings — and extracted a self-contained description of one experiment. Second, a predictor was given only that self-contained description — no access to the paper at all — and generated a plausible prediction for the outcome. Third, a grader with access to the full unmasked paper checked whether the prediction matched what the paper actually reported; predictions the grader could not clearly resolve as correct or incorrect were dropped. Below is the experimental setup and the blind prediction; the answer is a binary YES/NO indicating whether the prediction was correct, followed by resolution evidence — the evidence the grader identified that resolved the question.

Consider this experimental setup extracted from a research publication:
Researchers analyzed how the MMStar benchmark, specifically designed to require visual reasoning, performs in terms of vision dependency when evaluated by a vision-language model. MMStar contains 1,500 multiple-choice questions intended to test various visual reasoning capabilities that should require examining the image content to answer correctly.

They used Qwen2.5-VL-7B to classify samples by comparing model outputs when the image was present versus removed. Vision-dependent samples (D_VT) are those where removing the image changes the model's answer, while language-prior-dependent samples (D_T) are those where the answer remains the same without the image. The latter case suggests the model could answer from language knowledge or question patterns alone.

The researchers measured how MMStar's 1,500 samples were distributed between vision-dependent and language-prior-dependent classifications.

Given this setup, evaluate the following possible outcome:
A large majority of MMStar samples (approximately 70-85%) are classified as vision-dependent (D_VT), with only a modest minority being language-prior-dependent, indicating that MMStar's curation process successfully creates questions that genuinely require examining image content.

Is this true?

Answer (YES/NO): YES